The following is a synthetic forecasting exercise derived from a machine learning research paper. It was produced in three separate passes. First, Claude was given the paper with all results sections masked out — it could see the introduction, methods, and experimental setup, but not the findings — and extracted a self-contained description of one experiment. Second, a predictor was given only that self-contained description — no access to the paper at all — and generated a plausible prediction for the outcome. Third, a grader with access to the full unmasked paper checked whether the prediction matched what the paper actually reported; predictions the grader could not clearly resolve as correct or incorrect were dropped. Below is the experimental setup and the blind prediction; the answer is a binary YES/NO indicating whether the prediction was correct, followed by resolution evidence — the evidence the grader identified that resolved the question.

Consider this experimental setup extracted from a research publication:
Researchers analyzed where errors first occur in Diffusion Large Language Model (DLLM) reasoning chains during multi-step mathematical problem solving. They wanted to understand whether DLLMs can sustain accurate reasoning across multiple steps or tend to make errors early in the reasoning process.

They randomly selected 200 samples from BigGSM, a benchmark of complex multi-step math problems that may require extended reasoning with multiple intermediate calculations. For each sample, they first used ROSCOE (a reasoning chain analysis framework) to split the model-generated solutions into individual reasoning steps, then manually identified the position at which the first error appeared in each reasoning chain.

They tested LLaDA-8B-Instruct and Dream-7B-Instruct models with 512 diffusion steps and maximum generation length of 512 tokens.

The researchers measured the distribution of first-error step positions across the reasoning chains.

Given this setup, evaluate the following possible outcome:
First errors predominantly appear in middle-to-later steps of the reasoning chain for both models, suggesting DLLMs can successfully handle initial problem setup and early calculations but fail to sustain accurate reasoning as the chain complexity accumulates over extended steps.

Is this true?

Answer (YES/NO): NO